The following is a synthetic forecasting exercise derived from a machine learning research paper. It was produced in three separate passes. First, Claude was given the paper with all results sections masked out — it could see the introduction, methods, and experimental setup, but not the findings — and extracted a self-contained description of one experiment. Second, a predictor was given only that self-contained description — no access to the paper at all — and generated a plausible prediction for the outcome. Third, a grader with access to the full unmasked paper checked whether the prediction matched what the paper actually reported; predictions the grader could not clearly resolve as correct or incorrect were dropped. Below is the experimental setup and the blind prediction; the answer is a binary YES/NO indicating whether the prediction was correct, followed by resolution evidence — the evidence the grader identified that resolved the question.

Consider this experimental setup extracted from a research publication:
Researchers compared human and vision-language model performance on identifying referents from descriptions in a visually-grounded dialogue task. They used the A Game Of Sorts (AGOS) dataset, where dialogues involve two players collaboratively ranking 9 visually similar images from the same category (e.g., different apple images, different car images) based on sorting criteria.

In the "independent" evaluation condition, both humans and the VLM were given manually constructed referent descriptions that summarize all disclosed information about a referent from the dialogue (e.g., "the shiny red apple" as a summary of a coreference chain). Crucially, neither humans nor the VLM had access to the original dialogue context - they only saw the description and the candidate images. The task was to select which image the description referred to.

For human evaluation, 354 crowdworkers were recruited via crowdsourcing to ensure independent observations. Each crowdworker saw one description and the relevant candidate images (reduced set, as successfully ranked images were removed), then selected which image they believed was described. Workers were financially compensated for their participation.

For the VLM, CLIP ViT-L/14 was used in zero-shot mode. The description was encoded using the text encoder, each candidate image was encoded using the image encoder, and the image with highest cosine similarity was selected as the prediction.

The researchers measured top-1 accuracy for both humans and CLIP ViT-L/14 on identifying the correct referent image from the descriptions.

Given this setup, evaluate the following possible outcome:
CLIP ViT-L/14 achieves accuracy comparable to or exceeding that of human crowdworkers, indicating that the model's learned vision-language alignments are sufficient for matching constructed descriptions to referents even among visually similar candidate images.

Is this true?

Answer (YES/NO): NO